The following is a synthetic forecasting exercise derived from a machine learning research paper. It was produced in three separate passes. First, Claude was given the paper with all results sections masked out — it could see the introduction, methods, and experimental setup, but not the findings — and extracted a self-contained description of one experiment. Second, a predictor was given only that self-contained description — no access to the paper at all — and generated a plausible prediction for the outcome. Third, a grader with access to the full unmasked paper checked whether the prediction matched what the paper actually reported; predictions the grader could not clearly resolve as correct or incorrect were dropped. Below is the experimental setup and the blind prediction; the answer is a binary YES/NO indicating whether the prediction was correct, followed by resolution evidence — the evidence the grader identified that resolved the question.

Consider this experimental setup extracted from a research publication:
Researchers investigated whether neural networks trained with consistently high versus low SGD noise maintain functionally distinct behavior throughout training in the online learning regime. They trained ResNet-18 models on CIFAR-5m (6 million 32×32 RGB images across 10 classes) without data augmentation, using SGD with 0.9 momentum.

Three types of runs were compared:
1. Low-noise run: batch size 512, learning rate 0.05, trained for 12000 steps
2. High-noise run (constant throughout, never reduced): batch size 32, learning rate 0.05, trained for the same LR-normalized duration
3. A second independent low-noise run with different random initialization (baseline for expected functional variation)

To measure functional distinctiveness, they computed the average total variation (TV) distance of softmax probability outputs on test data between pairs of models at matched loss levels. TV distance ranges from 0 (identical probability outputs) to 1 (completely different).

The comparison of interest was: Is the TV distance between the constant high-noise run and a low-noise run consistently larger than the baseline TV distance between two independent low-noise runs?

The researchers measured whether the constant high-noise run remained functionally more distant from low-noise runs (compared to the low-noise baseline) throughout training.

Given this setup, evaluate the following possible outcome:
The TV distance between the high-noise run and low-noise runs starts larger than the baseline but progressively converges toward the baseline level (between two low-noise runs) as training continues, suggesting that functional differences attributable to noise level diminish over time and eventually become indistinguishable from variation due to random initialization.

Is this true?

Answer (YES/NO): NO